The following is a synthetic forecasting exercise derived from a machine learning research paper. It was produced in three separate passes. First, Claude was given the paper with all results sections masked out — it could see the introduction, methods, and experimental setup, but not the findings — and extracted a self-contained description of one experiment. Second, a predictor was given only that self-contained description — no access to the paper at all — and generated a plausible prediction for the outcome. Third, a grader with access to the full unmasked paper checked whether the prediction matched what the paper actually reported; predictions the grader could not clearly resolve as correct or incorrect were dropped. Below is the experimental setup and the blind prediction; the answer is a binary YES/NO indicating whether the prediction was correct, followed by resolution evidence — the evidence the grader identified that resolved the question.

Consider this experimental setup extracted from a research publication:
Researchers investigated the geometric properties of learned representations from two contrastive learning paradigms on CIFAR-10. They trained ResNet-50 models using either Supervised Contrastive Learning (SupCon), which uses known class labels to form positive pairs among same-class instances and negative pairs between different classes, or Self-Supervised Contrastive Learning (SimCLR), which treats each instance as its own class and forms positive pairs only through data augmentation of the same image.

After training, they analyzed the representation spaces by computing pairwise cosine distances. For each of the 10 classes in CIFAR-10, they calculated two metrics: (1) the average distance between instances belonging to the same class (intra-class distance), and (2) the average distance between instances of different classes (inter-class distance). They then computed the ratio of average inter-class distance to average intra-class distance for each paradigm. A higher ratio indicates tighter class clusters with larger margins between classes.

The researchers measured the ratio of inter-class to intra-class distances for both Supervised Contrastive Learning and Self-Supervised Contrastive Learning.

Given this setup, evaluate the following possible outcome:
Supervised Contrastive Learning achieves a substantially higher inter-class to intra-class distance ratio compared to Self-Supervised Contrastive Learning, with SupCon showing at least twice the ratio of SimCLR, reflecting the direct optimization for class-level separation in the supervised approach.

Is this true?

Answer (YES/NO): NO